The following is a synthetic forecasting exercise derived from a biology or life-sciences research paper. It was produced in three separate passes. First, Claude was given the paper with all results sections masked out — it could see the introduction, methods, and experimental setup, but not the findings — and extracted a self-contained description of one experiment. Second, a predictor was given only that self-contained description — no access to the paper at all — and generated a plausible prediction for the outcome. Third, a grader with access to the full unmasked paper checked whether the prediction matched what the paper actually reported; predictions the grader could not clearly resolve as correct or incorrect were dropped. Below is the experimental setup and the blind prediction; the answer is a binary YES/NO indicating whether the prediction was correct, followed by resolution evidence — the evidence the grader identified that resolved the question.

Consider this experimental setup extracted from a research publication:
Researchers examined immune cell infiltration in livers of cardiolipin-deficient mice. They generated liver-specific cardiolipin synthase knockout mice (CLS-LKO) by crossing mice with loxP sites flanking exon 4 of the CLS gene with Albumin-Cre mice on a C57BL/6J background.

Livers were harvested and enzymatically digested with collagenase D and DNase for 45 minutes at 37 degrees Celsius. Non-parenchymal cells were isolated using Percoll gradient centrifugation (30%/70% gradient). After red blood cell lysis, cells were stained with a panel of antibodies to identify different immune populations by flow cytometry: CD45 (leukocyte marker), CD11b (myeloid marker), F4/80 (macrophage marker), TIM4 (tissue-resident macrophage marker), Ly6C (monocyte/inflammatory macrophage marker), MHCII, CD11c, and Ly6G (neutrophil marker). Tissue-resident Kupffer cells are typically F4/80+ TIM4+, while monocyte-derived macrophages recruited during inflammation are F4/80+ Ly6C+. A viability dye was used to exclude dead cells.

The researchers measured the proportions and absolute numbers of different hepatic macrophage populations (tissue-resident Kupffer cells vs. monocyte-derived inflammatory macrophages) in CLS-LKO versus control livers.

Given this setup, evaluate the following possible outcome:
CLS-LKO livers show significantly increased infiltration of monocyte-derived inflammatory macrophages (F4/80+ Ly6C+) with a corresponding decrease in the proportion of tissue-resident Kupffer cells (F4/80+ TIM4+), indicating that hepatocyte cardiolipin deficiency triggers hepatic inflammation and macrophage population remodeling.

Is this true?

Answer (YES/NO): YES